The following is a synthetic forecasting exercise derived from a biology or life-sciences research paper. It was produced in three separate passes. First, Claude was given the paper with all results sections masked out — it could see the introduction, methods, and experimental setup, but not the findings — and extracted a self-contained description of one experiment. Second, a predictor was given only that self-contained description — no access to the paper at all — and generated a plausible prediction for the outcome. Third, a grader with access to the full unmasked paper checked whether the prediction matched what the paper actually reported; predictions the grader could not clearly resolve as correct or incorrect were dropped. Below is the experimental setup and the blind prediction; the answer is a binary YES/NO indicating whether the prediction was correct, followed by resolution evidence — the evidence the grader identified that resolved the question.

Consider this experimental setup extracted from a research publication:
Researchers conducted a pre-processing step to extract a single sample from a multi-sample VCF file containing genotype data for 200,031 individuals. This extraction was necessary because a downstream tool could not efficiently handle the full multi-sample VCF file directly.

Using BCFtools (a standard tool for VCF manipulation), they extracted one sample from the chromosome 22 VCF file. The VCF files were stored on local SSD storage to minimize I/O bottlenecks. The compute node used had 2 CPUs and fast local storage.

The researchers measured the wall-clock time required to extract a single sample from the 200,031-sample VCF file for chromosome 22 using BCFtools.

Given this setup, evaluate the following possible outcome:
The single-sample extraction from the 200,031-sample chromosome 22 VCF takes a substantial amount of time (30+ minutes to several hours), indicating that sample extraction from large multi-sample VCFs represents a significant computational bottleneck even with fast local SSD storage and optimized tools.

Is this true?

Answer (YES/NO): YES